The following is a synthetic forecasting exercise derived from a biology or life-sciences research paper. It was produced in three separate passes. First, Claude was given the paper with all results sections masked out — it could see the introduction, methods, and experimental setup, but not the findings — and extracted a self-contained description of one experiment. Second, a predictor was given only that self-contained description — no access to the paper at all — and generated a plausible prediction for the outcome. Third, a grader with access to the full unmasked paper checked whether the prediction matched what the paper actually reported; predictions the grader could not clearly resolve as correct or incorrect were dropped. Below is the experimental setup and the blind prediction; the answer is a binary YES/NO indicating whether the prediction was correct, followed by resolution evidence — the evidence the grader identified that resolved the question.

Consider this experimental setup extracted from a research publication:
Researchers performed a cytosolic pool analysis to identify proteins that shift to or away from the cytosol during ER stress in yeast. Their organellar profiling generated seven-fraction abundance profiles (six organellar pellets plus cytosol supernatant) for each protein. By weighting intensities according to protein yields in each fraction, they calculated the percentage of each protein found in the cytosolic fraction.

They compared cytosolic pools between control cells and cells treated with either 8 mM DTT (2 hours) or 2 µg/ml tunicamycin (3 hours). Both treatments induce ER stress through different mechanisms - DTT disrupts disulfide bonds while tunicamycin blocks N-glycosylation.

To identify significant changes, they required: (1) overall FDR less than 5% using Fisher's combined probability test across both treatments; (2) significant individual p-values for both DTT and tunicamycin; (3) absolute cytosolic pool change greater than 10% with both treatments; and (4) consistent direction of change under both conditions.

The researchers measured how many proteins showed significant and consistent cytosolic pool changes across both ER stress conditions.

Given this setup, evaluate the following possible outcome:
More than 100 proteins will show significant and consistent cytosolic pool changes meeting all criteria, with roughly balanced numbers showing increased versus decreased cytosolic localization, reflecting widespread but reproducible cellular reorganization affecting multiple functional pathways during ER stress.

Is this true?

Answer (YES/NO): NO